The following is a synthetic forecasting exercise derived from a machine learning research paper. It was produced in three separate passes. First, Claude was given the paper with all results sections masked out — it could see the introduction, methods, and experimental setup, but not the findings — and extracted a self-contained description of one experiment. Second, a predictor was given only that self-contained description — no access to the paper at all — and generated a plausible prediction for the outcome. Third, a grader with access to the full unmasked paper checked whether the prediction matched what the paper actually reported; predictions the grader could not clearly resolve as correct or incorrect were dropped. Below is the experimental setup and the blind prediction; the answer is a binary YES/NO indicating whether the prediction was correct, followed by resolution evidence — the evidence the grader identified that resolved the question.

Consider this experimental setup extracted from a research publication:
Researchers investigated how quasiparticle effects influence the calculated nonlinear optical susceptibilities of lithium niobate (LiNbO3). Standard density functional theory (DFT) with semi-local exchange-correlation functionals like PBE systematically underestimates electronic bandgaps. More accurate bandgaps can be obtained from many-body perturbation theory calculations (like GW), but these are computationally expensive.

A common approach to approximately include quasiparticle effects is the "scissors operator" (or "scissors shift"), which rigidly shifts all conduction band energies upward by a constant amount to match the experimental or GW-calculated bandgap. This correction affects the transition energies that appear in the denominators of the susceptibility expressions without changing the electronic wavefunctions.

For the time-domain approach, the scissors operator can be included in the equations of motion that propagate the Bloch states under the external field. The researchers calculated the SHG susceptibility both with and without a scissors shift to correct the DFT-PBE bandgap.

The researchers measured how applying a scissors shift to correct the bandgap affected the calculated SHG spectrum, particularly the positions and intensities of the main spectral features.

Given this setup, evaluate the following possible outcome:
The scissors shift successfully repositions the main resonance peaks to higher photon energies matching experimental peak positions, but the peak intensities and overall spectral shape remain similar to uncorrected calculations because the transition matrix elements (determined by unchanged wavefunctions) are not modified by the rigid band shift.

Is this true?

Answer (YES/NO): NO